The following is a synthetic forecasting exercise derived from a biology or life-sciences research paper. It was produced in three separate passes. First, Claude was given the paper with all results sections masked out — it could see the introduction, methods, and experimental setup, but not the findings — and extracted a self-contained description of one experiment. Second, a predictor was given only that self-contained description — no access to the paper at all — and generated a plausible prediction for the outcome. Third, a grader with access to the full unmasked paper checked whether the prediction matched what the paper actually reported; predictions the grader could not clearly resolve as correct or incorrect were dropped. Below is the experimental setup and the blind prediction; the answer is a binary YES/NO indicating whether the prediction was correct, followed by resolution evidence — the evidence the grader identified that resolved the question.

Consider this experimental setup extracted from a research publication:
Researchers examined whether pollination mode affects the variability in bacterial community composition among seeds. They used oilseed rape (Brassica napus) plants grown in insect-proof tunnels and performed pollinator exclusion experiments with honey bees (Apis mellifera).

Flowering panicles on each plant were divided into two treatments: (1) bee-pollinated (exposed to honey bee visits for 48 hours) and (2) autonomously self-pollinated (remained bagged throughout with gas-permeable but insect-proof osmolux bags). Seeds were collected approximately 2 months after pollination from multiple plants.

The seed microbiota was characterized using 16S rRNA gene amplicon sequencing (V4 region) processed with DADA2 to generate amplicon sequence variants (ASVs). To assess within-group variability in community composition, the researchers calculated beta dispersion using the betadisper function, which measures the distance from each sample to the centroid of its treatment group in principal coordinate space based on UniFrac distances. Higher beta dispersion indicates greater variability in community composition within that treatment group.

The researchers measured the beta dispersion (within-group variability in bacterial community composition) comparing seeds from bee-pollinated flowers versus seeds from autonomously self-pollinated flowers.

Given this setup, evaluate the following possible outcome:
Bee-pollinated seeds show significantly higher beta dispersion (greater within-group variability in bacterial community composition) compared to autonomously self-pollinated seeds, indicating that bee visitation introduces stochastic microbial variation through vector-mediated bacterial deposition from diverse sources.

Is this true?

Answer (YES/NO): YES